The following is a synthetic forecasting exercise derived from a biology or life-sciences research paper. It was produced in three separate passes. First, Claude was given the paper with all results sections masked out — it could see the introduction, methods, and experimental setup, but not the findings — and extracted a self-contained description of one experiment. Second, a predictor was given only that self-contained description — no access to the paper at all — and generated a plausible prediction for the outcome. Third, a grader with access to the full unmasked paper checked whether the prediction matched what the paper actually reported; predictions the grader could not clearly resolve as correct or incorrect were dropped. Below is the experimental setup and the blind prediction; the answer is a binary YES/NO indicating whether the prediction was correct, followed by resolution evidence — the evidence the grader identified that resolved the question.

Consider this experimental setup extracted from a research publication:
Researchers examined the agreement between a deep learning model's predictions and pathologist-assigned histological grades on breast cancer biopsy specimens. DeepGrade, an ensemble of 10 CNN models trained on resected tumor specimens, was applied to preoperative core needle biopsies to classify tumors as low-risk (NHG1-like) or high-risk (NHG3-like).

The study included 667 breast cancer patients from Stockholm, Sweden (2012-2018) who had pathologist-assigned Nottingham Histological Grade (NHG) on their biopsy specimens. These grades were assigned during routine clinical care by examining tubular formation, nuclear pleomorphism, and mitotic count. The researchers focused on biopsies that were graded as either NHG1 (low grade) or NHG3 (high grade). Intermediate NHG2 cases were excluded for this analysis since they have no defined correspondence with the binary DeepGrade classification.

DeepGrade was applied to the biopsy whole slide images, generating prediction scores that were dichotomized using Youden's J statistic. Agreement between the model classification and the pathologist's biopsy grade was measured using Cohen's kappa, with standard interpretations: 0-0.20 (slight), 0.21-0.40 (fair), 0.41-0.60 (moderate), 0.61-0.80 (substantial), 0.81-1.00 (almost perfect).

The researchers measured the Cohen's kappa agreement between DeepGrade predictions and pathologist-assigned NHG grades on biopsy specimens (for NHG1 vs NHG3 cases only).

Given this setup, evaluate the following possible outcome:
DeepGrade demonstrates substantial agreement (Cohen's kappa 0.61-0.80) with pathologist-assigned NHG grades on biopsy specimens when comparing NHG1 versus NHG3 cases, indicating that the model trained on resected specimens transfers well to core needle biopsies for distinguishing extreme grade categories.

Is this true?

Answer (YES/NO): YES